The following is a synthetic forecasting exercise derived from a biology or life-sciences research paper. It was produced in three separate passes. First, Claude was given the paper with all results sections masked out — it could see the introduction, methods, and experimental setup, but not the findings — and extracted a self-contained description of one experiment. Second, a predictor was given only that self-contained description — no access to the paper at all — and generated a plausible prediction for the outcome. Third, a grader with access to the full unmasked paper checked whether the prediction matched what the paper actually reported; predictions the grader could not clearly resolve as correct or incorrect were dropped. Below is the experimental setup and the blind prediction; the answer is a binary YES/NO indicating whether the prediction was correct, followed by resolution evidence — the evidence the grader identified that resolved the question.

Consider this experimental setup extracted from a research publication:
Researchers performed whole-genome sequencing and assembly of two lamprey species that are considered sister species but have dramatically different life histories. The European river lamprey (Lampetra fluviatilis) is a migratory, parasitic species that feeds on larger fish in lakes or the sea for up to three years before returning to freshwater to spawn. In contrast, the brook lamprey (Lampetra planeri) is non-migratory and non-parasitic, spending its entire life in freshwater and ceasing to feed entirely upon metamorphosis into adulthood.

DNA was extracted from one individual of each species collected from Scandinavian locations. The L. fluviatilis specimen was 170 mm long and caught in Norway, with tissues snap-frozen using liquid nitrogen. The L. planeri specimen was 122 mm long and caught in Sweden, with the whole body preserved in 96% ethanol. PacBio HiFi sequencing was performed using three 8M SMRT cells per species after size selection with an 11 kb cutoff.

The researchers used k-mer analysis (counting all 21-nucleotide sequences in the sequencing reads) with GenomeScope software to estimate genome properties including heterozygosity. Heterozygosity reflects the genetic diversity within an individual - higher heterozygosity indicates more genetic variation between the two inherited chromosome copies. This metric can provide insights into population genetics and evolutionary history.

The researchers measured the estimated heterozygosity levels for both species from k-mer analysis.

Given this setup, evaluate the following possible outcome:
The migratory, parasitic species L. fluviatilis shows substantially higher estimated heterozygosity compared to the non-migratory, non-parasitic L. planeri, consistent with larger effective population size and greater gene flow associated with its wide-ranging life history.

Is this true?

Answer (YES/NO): NO